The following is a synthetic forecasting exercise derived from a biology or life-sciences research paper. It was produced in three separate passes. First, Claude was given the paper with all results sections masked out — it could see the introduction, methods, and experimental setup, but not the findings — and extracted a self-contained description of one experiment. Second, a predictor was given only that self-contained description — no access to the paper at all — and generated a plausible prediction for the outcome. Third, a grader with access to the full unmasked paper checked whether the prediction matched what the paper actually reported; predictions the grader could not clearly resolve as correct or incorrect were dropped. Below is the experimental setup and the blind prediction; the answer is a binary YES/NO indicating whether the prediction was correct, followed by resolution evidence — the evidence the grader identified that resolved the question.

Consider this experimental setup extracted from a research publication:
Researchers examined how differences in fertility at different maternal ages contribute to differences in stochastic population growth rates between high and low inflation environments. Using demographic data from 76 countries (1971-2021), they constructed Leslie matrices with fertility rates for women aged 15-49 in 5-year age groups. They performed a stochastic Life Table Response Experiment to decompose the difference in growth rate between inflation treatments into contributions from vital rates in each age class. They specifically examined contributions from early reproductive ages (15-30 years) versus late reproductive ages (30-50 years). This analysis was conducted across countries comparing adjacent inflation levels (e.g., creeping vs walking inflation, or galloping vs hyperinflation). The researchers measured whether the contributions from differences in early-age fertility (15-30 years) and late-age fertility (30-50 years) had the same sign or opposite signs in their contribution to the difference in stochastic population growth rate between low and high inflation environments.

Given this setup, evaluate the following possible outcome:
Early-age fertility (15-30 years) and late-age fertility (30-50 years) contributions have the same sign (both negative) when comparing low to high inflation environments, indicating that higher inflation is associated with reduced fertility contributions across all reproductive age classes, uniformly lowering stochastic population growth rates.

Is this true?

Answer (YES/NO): NO